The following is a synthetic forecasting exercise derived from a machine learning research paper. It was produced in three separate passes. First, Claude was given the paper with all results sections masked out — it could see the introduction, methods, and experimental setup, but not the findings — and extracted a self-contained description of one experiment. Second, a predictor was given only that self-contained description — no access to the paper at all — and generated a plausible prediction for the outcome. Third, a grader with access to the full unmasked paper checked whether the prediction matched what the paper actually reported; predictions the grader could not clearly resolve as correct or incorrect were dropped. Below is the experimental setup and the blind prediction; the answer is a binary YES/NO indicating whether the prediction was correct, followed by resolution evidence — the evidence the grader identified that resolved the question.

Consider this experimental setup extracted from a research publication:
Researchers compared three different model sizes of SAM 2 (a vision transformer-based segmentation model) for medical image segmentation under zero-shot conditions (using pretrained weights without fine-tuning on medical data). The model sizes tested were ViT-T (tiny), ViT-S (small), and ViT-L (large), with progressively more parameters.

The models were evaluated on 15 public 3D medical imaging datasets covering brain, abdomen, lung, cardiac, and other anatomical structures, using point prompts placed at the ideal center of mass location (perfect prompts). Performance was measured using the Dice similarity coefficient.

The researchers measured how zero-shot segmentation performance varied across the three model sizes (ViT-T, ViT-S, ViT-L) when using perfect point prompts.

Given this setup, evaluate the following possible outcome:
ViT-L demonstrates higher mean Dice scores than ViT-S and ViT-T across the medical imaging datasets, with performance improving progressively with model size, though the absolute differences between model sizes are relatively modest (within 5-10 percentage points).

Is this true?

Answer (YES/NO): NO